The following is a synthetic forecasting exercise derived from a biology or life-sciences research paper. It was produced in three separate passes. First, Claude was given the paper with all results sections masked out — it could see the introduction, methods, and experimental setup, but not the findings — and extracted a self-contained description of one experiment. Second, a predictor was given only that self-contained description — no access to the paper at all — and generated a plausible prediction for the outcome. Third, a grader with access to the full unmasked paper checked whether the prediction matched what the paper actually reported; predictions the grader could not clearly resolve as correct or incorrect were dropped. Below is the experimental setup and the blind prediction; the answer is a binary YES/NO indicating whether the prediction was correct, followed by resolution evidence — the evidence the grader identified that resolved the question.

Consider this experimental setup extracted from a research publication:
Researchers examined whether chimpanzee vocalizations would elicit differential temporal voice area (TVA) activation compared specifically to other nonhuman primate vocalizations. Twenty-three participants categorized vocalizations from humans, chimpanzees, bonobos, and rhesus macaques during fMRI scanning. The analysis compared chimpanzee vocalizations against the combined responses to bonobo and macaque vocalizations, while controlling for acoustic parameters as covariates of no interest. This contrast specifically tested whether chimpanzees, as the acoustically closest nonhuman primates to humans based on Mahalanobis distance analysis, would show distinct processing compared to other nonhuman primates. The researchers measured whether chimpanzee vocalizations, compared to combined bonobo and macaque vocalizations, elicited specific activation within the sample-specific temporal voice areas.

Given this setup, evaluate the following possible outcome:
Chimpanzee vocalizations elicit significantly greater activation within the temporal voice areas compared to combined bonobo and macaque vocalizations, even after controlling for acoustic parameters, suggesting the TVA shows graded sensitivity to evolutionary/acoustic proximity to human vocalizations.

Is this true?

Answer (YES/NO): YES